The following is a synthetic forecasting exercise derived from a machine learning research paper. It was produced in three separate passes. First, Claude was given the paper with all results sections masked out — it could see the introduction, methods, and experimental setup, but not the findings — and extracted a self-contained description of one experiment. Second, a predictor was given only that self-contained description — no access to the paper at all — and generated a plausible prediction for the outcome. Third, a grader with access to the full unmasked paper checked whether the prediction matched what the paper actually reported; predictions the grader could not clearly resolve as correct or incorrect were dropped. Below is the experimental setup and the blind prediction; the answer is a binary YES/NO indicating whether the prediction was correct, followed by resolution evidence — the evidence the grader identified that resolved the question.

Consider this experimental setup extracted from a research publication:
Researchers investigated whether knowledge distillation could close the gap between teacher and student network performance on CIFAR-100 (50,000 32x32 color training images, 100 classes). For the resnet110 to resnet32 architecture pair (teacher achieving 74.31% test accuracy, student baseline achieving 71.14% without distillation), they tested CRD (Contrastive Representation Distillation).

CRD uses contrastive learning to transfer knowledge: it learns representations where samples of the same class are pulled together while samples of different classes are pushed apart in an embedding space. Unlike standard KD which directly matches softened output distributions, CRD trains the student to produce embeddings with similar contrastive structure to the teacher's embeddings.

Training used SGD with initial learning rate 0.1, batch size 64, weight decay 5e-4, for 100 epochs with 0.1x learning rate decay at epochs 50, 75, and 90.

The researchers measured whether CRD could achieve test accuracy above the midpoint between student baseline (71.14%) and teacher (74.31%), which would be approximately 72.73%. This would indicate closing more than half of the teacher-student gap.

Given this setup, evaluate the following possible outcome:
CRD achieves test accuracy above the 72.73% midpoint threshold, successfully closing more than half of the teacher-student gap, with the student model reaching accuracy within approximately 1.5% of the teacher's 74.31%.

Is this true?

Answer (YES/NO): YES